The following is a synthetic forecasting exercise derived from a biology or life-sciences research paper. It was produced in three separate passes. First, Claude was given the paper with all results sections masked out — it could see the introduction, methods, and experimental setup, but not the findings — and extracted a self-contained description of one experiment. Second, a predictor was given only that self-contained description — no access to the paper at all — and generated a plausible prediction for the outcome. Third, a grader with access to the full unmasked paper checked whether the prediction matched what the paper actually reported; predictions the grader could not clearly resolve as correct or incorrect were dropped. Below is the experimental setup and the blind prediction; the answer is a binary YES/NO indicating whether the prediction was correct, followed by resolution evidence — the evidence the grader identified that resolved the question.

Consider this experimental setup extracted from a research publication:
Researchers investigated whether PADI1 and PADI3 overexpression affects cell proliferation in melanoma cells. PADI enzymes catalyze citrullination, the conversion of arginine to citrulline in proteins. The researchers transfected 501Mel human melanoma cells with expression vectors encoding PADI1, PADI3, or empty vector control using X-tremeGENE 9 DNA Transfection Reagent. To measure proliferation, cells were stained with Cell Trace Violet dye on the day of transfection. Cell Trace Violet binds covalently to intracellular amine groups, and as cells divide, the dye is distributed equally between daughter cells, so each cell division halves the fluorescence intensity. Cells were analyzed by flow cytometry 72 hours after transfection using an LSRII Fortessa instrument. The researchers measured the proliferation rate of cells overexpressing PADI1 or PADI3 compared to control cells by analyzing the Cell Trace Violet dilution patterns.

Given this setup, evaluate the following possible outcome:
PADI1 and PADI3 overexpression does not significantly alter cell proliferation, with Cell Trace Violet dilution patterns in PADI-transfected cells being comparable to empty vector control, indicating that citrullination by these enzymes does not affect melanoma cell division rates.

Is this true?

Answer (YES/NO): NO